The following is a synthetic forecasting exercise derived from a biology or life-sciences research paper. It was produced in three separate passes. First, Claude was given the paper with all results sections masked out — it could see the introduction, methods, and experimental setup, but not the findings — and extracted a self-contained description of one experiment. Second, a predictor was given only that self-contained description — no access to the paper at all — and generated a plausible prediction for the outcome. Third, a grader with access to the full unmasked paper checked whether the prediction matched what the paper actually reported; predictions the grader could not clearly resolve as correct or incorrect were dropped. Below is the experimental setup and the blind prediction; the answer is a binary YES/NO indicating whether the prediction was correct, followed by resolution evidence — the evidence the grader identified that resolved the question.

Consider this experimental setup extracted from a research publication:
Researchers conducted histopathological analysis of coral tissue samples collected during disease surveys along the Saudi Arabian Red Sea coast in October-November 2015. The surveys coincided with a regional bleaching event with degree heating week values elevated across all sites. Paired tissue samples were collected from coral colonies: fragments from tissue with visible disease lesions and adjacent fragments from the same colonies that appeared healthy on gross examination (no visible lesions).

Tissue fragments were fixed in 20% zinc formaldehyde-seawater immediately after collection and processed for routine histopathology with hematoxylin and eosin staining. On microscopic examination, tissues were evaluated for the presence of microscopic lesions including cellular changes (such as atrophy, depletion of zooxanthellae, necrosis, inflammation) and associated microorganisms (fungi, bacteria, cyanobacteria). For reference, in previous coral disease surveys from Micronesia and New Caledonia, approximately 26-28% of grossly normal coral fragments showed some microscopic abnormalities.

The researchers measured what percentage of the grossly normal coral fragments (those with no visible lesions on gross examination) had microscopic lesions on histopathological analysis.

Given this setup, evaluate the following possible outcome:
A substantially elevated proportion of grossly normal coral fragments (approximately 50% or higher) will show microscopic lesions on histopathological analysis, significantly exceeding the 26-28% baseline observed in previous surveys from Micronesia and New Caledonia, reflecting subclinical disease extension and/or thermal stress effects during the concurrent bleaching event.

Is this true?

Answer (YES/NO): YES